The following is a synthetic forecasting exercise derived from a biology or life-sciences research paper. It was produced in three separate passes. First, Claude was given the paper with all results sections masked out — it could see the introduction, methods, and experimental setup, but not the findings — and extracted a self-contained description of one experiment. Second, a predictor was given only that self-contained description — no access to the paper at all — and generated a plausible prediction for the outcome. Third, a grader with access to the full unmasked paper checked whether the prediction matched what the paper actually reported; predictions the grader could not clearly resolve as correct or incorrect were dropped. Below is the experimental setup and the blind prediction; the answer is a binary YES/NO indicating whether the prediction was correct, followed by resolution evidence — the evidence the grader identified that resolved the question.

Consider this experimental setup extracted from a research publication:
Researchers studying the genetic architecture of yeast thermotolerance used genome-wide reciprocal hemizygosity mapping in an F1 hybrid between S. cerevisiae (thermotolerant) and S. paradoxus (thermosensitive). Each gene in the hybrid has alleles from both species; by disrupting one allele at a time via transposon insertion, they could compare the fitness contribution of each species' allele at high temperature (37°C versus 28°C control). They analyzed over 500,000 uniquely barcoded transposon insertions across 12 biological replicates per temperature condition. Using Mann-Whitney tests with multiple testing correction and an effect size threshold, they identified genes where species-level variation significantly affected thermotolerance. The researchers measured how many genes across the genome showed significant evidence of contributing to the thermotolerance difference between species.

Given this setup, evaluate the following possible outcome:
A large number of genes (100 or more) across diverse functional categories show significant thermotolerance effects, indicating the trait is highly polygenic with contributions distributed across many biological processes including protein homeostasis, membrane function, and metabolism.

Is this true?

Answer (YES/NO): NO